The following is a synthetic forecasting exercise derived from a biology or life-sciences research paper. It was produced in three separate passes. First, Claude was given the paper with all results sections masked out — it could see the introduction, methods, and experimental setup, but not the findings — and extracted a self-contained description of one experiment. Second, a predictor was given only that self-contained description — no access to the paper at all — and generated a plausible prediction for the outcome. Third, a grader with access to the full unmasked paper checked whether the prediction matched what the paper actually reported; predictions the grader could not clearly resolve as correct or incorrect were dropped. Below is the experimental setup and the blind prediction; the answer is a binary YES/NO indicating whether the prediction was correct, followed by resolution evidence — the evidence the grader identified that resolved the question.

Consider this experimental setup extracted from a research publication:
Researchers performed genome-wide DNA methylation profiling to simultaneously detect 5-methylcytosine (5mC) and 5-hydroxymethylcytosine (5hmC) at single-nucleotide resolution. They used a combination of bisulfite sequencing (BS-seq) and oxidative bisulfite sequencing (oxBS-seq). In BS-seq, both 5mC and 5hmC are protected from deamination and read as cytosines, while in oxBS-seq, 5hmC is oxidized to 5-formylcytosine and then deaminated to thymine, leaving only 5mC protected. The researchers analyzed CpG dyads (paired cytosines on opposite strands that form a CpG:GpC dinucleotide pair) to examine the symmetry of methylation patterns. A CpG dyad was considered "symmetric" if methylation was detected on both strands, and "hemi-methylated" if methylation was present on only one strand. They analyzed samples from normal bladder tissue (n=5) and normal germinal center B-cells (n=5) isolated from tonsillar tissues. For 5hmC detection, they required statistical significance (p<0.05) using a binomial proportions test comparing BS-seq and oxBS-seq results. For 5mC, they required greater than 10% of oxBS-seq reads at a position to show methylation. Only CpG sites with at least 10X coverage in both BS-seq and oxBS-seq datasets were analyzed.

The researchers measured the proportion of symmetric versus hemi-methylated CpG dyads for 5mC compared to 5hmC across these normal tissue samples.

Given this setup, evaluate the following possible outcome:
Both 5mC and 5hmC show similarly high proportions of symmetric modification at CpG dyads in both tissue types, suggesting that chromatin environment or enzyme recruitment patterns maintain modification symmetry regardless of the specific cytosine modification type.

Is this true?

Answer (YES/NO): NO